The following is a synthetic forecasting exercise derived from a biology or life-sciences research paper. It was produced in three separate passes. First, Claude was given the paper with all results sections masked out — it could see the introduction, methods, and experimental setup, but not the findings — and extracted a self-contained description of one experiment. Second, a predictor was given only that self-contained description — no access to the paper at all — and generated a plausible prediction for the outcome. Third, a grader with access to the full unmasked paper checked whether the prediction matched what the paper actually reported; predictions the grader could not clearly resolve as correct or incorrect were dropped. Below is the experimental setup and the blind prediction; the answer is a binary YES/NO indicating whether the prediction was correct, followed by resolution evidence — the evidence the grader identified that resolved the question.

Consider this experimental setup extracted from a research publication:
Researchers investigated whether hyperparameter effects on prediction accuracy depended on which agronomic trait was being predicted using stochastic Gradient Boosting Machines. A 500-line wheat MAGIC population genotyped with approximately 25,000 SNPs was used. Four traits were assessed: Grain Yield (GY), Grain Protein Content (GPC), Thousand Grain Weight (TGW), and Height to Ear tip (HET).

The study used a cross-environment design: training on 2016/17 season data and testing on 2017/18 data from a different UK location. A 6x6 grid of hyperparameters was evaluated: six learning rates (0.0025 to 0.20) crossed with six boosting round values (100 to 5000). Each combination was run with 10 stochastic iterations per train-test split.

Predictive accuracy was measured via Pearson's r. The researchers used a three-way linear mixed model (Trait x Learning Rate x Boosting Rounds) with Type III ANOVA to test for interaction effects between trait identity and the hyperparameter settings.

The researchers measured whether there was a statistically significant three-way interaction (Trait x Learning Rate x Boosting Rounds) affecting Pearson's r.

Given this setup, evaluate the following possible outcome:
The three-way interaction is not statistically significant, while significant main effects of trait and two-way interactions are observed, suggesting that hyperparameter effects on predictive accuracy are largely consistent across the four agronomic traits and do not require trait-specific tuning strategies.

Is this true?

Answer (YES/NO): NO